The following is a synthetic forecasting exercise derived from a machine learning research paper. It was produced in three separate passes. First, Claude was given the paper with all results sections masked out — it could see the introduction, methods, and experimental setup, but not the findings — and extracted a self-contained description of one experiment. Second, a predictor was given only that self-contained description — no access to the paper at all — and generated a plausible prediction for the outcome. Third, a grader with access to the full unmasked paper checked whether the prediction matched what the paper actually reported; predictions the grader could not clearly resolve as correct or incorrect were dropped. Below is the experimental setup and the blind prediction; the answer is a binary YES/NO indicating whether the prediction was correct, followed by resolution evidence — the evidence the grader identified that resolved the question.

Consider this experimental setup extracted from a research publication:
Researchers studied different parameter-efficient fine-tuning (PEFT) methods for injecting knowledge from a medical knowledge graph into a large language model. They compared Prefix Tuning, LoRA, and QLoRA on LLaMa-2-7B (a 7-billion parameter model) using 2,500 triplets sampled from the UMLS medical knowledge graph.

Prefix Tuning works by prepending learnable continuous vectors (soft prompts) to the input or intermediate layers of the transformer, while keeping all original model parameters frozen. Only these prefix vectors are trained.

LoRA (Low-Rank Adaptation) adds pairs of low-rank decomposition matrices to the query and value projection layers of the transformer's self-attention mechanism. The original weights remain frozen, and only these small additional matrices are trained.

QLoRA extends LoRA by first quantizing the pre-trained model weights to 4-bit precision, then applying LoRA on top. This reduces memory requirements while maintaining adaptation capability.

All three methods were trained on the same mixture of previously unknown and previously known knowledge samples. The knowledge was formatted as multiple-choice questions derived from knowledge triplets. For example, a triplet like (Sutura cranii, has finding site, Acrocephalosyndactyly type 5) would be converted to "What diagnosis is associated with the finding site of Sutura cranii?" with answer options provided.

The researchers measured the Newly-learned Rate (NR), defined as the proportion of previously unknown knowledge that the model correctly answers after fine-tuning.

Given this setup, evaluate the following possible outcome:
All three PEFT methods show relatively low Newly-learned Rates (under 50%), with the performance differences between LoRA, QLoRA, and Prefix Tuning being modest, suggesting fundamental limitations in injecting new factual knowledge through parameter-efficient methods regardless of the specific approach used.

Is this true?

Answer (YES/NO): NO